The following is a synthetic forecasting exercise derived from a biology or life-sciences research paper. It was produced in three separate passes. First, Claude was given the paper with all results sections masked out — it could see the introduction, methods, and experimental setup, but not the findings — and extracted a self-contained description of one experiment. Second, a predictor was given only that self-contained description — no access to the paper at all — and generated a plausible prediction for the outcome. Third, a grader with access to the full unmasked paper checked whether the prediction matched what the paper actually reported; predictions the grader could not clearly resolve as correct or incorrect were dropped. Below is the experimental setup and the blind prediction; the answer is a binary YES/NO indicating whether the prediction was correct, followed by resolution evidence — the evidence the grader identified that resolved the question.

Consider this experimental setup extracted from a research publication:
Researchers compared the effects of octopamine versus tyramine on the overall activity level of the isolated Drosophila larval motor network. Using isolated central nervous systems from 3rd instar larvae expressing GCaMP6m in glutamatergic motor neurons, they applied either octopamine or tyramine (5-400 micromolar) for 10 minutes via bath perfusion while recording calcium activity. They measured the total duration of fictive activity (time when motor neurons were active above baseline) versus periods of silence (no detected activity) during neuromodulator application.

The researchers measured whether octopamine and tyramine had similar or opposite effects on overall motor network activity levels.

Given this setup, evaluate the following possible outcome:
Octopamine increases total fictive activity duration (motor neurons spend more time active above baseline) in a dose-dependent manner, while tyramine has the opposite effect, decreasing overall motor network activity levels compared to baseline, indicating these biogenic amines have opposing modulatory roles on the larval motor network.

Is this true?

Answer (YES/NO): NO